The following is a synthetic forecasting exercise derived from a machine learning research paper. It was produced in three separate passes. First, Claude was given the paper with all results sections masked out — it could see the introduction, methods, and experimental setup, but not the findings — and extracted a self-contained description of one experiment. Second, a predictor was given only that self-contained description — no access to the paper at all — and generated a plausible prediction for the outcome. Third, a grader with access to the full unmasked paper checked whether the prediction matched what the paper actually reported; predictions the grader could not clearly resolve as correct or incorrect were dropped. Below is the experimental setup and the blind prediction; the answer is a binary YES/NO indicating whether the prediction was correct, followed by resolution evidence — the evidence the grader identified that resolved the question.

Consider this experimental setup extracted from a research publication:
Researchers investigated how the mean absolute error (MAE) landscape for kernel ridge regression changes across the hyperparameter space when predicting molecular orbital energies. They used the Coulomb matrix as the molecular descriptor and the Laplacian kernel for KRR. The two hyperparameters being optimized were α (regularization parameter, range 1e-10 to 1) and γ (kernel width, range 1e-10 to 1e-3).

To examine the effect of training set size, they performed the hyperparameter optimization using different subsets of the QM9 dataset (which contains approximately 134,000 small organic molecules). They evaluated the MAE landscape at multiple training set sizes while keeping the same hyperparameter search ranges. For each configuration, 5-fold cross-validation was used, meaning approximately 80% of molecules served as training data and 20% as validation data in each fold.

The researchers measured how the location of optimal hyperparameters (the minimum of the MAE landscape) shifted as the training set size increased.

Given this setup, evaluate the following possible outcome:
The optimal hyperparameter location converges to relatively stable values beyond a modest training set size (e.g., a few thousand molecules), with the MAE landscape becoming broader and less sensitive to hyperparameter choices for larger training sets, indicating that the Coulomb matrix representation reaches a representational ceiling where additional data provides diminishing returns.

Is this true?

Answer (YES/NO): NO